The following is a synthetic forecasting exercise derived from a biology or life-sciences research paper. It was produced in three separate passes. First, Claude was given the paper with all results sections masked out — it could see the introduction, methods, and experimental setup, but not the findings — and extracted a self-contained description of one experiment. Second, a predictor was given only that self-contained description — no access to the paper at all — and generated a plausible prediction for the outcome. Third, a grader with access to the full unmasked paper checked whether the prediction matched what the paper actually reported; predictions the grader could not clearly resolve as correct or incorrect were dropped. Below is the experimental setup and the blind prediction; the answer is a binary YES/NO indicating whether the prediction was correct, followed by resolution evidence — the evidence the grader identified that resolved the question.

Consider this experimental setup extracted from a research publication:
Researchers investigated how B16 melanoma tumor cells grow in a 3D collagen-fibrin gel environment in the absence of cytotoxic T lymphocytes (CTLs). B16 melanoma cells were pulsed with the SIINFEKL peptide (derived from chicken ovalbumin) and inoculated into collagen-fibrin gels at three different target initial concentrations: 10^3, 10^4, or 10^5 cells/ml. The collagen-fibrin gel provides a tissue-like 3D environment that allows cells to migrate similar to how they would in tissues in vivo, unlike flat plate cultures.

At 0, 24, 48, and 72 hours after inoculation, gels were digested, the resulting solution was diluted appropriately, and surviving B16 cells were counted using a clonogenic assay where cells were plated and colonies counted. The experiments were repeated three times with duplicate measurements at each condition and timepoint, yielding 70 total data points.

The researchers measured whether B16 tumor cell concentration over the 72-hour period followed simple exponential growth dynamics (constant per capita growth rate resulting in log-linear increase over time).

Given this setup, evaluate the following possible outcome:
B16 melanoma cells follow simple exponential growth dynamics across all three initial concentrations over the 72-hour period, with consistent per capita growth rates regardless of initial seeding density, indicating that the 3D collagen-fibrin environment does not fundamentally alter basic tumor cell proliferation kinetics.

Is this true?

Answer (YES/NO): NO